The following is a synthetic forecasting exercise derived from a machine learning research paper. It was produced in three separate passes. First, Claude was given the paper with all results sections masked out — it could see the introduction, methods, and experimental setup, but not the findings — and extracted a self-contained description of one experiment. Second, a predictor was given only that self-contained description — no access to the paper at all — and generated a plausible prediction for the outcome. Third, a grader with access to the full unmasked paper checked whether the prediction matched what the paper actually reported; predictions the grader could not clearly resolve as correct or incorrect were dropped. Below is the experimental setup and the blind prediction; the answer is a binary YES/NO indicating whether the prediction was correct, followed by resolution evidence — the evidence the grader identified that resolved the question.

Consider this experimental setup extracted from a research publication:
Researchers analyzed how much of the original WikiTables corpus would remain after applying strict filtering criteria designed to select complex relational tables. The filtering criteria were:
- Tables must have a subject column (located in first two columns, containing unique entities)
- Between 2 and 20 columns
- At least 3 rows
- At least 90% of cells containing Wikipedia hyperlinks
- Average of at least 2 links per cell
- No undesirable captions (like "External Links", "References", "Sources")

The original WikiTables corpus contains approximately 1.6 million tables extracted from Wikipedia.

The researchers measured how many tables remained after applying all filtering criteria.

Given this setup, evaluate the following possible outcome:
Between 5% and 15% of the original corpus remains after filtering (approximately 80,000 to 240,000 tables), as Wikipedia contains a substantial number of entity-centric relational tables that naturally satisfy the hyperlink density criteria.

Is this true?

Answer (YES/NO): NO